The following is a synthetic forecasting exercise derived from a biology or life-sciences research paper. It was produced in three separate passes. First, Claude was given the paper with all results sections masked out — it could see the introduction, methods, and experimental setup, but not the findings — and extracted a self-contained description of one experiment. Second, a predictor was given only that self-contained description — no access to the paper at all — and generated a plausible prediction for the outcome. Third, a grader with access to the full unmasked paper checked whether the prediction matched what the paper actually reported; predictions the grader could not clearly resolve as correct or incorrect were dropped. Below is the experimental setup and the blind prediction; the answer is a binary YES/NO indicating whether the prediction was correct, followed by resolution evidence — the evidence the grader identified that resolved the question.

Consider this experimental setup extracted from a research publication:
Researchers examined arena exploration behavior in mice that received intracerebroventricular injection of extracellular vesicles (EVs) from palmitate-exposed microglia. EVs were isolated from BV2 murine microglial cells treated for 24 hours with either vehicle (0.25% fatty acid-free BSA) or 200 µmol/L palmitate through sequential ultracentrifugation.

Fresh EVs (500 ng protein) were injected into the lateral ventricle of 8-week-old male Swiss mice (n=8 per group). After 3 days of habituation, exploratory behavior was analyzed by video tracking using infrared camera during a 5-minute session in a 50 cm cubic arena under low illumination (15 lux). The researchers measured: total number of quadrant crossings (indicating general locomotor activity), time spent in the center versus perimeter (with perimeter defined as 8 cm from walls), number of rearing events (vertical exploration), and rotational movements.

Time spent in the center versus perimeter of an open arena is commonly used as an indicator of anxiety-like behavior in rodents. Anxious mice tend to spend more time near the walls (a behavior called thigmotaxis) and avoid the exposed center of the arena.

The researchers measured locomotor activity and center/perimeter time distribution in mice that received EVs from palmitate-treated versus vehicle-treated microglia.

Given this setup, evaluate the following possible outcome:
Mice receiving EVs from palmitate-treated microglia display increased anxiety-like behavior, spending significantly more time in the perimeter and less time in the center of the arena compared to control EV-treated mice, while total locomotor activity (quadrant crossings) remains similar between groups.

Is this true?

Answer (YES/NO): NO